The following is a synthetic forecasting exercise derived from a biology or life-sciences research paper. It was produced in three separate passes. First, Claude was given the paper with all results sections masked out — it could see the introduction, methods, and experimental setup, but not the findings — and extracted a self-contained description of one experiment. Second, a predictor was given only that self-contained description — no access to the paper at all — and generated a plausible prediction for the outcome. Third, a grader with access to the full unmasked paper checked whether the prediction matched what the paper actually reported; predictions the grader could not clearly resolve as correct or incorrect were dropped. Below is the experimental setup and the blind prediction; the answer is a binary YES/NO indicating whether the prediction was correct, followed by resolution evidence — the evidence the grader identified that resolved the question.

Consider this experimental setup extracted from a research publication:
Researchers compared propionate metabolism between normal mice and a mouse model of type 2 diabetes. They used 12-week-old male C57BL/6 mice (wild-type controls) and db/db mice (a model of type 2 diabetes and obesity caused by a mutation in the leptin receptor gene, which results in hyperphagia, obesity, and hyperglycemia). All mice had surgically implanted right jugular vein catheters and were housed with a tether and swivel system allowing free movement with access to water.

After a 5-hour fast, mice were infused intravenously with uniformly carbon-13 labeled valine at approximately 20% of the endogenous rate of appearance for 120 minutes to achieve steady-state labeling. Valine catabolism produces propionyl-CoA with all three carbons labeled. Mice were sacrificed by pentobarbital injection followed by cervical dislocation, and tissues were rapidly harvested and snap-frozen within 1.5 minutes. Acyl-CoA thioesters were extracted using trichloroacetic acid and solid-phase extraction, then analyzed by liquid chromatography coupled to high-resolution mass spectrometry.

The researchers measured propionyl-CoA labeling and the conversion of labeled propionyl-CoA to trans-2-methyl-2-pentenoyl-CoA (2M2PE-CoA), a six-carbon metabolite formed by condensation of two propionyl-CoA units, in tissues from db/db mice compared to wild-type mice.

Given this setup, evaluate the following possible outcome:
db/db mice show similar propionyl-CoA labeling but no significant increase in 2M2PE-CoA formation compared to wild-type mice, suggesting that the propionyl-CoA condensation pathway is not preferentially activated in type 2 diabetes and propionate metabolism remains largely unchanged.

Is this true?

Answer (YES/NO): NO